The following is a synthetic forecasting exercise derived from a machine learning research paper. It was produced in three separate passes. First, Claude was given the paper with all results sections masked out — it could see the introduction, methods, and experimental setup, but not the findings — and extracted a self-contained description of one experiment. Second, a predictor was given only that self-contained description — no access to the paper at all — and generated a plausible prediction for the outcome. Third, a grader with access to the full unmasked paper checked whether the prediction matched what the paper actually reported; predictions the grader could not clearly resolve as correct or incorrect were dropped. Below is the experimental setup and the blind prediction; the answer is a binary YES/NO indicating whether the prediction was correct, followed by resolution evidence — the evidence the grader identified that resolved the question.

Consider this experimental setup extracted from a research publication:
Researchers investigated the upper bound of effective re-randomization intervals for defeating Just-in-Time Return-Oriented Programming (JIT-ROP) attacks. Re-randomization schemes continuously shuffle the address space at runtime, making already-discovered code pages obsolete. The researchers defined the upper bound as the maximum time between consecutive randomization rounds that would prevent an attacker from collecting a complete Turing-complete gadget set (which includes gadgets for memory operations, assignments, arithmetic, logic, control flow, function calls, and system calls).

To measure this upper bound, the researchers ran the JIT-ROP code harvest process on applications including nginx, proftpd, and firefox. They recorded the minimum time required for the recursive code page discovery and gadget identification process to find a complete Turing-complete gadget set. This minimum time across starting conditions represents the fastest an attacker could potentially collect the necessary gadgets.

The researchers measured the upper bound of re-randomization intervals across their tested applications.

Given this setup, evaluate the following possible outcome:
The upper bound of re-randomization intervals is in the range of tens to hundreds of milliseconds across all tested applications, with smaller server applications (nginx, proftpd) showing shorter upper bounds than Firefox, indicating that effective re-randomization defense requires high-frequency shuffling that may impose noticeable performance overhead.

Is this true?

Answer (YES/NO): NO